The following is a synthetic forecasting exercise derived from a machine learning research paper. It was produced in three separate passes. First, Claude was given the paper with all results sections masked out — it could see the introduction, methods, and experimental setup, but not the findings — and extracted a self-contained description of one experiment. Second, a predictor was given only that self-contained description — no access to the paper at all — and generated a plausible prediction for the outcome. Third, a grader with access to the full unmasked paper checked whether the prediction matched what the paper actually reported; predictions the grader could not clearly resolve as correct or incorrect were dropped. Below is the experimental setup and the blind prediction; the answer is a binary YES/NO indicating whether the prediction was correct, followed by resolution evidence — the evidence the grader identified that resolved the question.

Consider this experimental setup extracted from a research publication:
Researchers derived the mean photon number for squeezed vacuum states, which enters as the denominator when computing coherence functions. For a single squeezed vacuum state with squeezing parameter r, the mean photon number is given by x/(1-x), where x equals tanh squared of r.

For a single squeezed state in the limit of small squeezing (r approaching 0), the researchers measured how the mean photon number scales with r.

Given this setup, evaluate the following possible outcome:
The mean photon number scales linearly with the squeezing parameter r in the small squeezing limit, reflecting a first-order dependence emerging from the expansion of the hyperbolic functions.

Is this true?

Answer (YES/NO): NO